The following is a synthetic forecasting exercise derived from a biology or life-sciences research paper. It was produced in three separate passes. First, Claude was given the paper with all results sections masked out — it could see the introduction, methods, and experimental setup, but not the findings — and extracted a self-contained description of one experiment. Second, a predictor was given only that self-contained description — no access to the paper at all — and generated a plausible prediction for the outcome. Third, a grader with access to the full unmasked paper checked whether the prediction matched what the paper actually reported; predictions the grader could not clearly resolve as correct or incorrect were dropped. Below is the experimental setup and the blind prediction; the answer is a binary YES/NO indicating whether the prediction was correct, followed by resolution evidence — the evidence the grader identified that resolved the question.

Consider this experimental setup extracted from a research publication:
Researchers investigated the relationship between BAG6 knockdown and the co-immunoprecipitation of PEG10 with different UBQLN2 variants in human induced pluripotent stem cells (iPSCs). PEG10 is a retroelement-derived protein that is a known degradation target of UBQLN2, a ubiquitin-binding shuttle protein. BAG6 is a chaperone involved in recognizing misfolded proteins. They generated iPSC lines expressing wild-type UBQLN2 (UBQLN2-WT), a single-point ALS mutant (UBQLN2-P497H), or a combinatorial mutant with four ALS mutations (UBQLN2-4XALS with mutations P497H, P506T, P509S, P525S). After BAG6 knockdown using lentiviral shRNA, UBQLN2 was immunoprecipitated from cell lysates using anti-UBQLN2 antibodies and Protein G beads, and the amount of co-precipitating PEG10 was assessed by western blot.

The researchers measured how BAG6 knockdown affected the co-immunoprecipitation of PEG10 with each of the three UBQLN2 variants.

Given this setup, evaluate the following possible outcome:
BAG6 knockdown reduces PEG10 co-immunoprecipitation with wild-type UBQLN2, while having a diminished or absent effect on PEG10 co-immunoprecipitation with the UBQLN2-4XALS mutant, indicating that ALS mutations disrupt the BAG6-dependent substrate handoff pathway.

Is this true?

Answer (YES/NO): NO